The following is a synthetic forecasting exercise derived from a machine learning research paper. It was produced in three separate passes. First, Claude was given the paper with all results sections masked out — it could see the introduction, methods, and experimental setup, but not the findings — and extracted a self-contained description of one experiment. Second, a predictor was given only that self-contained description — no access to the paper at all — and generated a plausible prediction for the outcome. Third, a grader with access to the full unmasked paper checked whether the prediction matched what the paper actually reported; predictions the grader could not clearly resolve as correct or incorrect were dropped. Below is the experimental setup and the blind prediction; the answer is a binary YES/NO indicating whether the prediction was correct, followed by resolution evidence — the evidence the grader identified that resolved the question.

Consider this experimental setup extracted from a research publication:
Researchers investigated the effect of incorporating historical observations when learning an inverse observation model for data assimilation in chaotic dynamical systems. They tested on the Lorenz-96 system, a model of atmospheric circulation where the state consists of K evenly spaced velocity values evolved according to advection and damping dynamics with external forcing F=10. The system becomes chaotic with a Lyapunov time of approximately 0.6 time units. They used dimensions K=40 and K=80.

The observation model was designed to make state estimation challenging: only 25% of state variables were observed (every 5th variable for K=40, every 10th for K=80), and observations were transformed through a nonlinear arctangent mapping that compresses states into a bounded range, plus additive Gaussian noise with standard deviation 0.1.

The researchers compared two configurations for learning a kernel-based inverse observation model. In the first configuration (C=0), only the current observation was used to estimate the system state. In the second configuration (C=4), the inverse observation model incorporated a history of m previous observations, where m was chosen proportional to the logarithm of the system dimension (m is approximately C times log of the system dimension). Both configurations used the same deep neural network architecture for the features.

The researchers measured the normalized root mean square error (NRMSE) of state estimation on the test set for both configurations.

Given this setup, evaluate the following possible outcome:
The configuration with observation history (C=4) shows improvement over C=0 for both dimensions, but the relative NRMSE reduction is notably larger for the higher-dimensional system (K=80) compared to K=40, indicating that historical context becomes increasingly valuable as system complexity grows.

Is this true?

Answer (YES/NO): NO